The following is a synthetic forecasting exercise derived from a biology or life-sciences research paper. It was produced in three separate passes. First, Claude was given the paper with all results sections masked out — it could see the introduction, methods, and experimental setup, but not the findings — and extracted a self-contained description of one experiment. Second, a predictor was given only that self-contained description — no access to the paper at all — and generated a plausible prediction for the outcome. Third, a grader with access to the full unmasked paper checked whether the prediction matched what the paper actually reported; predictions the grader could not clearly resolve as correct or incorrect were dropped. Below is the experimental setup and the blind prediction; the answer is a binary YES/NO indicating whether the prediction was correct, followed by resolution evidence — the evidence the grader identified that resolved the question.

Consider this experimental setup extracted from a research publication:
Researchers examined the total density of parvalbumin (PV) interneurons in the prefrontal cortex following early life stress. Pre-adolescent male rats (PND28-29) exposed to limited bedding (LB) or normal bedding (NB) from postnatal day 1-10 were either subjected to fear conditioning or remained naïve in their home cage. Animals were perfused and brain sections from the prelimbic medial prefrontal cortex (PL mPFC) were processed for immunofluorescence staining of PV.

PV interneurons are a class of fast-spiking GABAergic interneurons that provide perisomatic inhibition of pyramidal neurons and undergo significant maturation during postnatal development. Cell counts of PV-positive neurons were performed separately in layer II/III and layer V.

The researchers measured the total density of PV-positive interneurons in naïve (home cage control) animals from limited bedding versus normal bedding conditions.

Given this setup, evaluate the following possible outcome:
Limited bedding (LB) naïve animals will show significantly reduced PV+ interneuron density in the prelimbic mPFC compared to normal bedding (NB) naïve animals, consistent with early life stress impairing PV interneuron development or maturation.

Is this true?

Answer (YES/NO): NO